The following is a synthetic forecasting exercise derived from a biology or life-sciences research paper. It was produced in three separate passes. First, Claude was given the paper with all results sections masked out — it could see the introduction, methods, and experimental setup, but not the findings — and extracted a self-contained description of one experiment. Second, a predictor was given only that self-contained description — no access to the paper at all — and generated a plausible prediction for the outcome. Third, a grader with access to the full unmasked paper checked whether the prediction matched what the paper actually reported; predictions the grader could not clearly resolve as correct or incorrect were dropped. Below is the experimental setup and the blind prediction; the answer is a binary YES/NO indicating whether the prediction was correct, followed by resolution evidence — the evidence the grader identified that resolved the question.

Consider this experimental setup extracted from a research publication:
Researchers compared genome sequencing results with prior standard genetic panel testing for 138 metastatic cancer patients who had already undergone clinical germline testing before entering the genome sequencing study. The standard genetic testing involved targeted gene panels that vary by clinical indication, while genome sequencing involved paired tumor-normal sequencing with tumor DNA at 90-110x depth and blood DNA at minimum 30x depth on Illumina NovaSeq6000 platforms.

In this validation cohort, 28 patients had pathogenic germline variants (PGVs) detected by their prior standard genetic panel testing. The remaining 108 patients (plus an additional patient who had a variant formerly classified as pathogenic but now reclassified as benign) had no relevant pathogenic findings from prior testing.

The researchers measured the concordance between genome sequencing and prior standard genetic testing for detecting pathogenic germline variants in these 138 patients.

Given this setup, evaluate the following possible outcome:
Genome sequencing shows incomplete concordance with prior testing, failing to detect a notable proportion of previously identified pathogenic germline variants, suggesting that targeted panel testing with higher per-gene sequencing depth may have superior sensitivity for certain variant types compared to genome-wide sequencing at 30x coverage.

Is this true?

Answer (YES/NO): NO